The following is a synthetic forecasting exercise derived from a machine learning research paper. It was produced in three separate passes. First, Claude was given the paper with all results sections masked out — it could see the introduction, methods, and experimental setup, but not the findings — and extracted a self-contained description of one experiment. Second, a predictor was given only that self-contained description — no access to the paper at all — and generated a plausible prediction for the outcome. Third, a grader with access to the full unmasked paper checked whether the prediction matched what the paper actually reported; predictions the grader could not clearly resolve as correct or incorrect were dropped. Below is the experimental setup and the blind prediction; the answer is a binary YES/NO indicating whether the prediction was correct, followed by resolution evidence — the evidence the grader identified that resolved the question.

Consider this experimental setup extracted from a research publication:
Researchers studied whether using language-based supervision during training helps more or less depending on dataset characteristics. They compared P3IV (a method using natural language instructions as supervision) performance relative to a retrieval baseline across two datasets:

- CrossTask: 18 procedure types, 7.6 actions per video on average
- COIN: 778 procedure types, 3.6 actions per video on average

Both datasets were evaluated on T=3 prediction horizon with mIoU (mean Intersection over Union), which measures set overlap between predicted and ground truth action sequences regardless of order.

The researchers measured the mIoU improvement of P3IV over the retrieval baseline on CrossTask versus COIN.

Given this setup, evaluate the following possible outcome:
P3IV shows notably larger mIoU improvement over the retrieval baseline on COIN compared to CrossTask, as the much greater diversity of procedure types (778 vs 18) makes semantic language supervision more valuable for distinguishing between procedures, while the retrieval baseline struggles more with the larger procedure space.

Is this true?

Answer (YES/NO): NO